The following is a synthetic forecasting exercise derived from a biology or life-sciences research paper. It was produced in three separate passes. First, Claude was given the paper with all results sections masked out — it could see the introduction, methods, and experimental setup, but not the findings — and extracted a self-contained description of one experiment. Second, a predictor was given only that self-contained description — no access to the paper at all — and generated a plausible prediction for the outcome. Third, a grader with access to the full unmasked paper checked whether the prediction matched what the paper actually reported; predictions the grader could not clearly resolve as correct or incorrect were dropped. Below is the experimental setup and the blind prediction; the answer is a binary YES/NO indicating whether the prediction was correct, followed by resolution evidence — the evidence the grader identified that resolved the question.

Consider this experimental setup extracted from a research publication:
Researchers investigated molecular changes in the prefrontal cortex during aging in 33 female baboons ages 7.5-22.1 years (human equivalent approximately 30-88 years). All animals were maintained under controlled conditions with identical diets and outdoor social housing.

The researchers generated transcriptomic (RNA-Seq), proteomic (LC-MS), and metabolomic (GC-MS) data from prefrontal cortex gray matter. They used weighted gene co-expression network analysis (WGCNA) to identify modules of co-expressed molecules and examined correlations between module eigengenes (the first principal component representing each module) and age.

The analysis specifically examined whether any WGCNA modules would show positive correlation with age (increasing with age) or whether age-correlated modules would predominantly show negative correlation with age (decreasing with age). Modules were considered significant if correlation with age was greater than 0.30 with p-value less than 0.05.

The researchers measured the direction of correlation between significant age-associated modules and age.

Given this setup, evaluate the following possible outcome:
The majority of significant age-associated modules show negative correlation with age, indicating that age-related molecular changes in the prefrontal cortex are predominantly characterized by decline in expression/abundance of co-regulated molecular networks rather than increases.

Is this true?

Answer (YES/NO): YES